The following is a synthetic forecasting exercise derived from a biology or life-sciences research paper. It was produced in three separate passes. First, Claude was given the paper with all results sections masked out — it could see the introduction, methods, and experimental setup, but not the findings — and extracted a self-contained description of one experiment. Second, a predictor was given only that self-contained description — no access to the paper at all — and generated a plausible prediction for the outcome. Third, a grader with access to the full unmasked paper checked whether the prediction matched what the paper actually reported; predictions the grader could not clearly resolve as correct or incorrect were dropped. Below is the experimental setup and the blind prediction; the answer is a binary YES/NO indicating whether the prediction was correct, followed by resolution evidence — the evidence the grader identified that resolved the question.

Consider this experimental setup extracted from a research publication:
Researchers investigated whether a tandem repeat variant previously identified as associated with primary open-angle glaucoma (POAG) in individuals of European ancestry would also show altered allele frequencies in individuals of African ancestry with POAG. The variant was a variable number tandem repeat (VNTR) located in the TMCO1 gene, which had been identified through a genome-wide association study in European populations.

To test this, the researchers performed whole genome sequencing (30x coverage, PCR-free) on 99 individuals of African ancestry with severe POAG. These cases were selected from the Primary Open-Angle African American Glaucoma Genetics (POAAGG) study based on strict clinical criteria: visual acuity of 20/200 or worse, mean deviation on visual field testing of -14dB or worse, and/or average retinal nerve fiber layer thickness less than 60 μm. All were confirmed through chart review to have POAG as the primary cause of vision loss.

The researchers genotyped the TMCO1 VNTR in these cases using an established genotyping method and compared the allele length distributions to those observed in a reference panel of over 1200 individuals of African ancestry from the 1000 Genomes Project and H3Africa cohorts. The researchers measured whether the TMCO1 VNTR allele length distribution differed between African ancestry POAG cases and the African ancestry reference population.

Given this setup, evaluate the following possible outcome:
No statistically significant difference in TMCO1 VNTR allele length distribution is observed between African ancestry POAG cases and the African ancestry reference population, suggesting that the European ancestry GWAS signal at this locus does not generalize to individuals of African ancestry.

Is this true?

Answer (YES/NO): NO